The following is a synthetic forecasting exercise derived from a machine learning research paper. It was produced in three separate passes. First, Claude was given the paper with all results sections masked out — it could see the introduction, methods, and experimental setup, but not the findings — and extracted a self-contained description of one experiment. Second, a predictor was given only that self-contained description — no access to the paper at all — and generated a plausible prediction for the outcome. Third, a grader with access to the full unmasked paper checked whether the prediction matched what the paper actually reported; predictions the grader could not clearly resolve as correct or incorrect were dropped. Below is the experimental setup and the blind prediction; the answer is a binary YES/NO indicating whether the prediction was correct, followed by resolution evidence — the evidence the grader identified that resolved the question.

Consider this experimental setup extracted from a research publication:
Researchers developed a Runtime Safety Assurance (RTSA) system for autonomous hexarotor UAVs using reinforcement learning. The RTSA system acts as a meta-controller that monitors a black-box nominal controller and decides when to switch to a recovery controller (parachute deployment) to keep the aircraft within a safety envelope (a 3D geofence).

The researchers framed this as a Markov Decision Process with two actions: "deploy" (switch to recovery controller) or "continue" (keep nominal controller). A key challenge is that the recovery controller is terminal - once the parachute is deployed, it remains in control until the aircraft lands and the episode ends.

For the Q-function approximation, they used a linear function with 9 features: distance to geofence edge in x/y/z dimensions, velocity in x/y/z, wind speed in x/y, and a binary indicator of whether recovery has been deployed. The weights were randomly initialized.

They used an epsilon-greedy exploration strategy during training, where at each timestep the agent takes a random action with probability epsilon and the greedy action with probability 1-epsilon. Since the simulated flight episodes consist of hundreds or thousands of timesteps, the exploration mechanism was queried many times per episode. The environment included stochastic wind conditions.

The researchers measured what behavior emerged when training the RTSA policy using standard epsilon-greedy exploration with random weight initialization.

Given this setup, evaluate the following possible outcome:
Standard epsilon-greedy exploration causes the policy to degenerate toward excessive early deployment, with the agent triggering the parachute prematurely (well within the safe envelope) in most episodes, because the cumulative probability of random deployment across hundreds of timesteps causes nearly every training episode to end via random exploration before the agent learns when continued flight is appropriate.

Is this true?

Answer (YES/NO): YES